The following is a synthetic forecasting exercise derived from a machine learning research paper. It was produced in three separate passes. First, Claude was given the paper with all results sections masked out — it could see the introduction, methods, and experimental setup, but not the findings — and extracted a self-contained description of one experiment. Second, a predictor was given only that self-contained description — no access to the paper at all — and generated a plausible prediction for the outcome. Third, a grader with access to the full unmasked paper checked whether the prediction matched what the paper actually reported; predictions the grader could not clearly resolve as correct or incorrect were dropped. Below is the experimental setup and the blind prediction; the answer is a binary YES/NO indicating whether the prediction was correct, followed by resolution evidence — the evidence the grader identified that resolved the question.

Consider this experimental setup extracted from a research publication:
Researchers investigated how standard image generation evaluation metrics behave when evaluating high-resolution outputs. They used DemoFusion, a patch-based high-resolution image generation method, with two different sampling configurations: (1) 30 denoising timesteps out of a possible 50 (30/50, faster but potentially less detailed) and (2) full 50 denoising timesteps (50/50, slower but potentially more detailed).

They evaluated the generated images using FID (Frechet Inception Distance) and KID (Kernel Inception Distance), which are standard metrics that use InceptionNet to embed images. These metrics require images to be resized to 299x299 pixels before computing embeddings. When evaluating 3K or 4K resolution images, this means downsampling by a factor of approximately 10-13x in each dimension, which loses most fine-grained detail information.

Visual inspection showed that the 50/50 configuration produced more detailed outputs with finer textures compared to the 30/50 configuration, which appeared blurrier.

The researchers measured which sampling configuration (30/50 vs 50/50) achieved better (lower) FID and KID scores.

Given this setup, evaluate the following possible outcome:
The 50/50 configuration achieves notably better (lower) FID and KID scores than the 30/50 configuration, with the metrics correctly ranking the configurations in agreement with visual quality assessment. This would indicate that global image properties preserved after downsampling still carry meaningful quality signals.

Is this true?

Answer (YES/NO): NO